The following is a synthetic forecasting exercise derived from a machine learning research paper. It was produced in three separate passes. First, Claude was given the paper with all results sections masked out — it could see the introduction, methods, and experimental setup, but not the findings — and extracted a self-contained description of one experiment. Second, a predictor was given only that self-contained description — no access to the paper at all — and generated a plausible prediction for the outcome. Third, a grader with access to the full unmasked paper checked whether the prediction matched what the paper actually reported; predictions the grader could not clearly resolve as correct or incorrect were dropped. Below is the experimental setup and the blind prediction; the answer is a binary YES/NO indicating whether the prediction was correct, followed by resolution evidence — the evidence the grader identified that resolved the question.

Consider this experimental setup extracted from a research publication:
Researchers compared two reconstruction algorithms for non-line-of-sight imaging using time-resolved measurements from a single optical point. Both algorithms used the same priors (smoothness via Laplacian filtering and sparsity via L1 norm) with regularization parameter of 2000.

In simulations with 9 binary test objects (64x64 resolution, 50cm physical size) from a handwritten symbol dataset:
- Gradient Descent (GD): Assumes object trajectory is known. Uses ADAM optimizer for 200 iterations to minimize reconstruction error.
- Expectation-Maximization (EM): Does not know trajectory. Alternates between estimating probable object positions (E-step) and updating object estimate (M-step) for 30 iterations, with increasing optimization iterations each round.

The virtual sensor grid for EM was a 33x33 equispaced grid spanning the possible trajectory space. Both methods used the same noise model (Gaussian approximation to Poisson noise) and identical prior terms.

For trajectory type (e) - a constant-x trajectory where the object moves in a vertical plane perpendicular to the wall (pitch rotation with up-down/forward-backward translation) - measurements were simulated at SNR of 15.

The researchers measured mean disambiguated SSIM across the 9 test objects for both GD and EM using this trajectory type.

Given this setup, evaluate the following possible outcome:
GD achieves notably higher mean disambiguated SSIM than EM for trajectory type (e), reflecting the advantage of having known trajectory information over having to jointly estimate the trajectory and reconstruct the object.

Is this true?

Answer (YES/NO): YES